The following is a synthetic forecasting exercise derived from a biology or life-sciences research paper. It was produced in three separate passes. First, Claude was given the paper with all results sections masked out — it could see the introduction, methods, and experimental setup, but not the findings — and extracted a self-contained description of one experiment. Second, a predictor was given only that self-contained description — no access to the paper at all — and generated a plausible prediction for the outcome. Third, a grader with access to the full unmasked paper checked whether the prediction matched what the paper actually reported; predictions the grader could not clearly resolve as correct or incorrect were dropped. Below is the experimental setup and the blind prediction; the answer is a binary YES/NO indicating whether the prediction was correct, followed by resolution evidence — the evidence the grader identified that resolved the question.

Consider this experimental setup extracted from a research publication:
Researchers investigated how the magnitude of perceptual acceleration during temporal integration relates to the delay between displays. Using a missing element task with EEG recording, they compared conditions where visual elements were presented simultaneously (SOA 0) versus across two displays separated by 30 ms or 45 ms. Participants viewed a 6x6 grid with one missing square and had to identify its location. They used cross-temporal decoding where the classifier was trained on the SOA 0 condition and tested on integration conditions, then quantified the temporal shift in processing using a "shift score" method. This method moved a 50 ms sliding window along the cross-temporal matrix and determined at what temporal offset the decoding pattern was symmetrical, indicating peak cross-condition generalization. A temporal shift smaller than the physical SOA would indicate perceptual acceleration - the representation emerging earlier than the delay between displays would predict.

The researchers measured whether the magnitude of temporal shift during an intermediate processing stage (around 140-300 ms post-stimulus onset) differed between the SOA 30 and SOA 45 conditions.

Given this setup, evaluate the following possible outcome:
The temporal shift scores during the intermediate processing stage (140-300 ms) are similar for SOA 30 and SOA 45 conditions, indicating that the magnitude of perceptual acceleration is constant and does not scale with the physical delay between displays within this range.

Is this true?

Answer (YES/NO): NO